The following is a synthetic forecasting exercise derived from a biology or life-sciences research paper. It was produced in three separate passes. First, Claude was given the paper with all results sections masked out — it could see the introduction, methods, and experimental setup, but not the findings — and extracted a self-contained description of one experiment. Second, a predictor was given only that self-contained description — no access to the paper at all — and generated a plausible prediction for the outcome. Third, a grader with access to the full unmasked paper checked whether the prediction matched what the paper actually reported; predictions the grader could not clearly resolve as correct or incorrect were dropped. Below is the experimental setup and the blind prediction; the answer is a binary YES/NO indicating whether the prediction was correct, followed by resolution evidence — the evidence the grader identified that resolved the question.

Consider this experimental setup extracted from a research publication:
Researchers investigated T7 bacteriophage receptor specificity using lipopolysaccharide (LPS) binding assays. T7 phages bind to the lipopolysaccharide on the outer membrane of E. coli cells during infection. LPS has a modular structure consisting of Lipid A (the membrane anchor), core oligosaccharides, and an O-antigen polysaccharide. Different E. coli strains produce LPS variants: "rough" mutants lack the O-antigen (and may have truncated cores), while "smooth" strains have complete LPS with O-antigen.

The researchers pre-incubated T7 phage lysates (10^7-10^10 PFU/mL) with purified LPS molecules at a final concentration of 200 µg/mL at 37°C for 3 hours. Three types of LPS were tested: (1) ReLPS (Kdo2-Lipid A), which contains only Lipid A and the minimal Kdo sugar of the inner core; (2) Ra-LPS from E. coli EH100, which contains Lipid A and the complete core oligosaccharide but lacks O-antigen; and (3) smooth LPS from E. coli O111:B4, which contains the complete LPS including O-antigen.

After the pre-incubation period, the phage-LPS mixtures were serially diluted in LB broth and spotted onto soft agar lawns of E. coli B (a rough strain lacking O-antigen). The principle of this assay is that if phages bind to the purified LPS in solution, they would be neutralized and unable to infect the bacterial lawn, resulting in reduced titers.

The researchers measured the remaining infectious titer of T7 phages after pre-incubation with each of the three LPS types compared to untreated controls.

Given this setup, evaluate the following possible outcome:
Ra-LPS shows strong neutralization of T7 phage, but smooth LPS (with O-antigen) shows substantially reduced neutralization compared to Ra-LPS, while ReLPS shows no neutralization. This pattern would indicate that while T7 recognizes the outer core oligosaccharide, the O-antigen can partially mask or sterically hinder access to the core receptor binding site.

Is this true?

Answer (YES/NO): NO